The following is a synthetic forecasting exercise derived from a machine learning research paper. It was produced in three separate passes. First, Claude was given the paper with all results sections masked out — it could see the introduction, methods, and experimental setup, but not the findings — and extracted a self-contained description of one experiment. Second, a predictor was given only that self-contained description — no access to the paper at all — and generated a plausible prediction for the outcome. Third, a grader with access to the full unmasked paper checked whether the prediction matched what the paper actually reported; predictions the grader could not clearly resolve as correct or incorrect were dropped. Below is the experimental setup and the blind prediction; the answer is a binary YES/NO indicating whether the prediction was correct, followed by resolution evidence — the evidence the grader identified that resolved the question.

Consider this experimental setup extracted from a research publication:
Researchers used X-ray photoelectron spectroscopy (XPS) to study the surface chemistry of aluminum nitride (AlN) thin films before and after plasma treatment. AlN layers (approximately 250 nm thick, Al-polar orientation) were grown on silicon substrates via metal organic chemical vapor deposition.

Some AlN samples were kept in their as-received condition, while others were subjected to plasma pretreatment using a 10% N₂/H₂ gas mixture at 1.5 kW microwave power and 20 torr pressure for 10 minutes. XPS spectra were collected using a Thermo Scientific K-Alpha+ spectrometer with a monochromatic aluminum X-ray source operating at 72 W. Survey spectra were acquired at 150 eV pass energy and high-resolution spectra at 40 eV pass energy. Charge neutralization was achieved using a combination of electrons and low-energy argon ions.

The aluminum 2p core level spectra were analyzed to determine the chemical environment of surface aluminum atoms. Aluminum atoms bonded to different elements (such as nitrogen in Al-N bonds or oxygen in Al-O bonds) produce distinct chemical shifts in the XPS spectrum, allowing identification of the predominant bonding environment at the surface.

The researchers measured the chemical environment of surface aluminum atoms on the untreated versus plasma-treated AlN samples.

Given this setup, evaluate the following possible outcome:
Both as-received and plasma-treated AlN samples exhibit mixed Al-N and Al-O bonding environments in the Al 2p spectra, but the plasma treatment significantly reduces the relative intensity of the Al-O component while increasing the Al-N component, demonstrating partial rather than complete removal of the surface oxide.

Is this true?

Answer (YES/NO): NO